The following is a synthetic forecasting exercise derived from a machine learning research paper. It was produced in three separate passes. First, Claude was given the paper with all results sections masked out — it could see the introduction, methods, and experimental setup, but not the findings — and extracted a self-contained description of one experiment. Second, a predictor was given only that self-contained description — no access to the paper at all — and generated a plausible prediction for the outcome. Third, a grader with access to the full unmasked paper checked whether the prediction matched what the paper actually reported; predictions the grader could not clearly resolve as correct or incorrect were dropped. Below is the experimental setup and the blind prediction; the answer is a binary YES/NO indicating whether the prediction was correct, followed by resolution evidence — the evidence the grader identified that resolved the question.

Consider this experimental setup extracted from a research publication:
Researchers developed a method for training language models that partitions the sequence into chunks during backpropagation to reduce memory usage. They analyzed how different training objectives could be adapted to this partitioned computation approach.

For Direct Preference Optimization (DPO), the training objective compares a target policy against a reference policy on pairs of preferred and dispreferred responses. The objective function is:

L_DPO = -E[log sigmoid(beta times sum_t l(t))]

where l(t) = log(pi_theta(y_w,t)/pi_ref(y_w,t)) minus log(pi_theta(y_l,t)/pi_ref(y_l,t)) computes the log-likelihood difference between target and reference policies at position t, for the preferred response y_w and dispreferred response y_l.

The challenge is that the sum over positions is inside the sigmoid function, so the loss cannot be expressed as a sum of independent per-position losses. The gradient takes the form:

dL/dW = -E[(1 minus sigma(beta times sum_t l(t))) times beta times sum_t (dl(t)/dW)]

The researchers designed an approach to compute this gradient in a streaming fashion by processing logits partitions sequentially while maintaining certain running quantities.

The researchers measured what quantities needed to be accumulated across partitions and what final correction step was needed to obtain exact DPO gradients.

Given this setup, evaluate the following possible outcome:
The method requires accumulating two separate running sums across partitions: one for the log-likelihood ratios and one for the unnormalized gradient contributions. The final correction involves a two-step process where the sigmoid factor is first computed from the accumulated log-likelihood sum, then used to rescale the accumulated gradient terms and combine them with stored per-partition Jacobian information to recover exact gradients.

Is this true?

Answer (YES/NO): NO